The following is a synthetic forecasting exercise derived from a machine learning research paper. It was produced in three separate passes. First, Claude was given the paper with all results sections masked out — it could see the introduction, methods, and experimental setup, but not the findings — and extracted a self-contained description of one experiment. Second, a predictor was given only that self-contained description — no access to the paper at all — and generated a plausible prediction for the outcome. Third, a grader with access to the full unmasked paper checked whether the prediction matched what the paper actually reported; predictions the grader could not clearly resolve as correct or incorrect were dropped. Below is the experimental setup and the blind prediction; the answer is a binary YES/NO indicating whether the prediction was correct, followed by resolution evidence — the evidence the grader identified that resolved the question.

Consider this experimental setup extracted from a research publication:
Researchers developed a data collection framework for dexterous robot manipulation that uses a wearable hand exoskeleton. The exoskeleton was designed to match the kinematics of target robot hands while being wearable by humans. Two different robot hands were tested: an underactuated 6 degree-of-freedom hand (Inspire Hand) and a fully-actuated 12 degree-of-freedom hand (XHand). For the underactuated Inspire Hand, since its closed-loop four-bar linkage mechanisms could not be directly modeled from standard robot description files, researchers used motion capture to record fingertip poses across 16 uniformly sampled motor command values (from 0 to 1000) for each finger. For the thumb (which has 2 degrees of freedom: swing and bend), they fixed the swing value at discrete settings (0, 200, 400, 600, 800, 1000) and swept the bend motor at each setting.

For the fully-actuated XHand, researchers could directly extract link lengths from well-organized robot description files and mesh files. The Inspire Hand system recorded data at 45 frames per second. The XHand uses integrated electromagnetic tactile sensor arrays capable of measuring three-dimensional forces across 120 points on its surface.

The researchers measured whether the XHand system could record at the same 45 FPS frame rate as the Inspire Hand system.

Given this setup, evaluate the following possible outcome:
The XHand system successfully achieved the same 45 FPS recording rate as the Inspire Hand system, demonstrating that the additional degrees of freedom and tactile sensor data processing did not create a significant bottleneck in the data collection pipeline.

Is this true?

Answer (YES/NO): NO